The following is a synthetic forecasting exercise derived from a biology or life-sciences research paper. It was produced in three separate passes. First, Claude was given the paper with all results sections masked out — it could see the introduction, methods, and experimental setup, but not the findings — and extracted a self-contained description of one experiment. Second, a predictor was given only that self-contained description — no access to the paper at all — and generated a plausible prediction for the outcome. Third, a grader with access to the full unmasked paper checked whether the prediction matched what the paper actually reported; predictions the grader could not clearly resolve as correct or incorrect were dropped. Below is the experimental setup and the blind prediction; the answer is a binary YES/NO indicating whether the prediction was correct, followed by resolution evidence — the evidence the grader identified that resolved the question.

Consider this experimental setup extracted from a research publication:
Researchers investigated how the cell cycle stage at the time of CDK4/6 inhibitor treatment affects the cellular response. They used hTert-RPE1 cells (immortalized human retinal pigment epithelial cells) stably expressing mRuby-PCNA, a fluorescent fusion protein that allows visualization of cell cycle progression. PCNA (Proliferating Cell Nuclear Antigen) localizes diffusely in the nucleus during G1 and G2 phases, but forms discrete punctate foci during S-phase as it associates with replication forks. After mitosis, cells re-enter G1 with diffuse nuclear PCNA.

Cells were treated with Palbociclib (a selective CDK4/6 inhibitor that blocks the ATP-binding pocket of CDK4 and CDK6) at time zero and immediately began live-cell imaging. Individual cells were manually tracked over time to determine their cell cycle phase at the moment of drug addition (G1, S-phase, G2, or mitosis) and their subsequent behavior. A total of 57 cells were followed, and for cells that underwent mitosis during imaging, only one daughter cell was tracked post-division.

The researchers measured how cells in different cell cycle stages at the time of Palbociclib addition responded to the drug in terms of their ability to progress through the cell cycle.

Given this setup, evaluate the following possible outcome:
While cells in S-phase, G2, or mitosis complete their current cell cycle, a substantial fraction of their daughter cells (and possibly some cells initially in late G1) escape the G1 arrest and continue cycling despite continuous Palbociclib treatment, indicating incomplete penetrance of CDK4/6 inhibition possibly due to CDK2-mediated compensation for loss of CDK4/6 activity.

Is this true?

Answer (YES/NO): NO